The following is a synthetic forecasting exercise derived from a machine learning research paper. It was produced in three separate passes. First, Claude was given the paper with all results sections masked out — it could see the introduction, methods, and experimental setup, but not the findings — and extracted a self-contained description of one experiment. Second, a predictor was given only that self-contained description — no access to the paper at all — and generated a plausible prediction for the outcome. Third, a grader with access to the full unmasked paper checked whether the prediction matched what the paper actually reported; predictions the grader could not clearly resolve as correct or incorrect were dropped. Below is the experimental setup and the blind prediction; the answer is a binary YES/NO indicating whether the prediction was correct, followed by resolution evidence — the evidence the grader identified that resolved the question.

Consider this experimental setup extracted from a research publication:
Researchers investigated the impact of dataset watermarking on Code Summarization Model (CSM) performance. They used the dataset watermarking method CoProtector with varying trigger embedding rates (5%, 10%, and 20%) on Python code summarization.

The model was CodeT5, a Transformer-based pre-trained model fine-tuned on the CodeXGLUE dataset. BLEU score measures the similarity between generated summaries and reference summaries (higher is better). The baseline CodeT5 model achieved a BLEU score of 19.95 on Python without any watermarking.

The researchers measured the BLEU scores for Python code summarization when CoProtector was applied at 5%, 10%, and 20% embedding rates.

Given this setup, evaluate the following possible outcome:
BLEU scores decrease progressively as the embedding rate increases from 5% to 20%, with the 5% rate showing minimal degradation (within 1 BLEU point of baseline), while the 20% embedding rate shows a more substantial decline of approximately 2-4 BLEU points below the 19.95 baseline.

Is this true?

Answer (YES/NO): NO